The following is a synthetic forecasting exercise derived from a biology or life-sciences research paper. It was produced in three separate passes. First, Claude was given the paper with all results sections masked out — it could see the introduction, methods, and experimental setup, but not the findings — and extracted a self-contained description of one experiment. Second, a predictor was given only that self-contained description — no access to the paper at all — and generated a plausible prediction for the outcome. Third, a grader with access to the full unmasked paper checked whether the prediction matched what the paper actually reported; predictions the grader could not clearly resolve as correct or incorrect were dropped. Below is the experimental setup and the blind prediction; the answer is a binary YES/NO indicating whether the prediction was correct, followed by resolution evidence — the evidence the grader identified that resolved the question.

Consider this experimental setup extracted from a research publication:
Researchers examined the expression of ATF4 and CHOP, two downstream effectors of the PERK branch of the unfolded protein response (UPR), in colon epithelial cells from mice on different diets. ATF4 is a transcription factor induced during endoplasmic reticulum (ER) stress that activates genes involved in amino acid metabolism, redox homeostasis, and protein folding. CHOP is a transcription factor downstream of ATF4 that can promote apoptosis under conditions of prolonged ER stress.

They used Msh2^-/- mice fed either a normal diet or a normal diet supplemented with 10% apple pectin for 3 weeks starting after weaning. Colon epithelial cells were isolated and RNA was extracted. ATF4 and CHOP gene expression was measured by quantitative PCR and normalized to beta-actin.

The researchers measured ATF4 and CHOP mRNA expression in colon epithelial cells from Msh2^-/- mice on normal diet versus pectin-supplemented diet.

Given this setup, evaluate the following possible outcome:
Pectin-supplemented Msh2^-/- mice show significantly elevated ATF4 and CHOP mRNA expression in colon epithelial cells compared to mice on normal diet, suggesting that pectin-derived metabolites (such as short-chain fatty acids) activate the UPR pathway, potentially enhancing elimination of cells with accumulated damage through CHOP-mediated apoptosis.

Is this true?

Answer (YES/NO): NO